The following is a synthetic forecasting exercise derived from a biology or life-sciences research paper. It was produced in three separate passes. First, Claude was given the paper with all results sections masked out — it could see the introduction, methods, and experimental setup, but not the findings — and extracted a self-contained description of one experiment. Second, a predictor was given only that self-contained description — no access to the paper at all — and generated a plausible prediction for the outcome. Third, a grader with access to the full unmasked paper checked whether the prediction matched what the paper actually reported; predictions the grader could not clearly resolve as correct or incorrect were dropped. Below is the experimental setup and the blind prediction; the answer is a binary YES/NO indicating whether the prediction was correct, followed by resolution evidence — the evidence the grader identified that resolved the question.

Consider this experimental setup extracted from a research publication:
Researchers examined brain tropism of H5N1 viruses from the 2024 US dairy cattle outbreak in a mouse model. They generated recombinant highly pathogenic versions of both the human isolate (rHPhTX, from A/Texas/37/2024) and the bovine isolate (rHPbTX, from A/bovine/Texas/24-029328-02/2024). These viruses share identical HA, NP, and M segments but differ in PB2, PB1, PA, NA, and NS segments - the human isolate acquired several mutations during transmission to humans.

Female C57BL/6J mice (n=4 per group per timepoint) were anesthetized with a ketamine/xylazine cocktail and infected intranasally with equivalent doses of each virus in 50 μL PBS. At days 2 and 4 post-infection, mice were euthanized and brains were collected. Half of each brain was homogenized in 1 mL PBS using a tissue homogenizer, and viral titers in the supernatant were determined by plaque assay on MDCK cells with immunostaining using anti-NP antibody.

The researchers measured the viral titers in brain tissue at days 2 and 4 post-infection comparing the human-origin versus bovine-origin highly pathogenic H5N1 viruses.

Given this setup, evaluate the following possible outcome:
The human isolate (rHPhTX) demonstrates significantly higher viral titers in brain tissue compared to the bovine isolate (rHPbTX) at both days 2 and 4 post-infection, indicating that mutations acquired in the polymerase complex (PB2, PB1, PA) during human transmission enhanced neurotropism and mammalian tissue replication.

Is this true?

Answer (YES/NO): YES